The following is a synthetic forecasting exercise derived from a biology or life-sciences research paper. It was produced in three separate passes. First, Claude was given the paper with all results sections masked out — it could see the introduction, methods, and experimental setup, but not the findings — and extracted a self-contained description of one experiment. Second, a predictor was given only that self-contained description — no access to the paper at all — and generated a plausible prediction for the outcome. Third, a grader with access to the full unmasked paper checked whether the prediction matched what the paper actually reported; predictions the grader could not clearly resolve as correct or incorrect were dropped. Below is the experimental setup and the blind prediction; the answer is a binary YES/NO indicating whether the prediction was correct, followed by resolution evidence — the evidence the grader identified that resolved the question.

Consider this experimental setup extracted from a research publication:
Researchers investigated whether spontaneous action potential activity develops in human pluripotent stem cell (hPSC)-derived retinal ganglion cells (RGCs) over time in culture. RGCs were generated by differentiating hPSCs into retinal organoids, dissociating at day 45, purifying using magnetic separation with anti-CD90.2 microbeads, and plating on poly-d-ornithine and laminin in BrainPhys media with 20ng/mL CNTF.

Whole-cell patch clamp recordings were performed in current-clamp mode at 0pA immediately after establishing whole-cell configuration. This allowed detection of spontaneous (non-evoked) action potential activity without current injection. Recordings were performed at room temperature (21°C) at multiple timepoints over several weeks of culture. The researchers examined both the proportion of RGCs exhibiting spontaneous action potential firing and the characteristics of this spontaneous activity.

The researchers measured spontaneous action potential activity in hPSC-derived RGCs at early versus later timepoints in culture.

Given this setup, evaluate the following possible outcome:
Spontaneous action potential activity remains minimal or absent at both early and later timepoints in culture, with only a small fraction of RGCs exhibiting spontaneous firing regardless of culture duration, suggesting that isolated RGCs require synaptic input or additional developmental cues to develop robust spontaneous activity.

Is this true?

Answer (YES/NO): NO